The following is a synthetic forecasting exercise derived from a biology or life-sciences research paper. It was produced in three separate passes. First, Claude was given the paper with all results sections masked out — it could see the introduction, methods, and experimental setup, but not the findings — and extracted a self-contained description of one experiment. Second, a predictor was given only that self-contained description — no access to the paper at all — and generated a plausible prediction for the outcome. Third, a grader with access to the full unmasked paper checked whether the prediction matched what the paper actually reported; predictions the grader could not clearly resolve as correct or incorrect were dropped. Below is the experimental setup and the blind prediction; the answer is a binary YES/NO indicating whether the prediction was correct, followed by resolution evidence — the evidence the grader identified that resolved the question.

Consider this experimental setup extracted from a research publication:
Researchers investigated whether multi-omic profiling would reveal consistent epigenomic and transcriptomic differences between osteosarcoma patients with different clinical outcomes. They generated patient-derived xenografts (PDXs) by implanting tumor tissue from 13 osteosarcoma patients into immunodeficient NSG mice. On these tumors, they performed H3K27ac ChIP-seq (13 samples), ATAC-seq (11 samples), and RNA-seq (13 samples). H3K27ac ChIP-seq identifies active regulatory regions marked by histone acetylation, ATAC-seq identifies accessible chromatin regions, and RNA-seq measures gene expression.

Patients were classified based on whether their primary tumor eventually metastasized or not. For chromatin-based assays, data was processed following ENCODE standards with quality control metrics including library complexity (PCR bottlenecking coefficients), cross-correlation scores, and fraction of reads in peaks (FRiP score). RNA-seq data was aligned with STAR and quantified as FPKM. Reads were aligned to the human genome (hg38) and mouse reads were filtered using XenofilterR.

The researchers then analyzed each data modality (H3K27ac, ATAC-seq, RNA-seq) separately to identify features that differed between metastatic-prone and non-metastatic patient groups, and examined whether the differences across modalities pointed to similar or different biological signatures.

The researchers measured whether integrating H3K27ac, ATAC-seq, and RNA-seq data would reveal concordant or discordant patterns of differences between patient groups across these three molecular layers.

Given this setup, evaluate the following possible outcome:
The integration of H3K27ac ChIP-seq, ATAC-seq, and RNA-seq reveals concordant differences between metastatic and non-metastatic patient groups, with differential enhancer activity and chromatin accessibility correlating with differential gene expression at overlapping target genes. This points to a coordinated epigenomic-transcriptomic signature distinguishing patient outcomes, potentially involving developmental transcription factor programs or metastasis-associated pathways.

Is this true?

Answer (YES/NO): YES